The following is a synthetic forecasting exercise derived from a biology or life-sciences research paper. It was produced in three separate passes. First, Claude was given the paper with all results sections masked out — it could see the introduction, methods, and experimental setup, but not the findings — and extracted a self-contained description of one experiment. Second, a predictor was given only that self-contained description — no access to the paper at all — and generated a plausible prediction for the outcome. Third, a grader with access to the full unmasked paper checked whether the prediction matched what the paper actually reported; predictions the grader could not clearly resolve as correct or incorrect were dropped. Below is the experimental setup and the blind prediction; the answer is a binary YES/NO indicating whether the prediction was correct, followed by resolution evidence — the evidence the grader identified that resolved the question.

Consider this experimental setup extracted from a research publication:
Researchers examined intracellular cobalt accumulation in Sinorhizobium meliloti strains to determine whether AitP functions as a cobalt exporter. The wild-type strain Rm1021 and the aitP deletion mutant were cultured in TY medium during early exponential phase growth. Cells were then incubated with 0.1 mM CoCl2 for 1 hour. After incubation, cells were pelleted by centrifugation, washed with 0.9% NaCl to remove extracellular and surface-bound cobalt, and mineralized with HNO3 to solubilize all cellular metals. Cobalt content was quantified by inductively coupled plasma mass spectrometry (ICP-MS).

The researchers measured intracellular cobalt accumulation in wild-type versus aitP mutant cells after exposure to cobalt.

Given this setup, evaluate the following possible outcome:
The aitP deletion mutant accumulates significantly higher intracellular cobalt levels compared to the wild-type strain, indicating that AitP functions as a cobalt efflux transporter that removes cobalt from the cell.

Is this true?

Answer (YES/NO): YES